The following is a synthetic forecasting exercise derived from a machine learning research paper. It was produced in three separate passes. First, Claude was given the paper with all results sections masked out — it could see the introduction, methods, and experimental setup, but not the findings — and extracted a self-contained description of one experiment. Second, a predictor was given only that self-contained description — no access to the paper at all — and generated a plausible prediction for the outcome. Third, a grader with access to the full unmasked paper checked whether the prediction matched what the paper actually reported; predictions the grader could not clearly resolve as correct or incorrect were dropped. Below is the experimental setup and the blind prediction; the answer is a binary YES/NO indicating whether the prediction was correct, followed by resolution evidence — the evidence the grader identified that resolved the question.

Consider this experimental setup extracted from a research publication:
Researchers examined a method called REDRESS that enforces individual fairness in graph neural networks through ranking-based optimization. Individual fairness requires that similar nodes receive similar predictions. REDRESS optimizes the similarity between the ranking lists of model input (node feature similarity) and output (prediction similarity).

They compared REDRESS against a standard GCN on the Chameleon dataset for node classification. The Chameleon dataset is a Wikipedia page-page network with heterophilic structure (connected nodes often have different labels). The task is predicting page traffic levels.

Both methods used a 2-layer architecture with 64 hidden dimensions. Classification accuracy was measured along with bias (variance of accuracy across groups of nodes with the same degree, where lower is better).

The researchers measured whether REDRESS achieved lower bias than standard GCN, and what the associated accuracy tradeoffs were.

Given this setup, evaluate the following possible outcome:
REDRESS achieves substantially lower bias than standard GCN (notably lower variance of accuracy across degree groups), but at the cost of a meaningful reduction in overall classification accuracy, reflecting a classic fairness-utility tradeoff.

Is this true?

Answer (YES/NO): YES